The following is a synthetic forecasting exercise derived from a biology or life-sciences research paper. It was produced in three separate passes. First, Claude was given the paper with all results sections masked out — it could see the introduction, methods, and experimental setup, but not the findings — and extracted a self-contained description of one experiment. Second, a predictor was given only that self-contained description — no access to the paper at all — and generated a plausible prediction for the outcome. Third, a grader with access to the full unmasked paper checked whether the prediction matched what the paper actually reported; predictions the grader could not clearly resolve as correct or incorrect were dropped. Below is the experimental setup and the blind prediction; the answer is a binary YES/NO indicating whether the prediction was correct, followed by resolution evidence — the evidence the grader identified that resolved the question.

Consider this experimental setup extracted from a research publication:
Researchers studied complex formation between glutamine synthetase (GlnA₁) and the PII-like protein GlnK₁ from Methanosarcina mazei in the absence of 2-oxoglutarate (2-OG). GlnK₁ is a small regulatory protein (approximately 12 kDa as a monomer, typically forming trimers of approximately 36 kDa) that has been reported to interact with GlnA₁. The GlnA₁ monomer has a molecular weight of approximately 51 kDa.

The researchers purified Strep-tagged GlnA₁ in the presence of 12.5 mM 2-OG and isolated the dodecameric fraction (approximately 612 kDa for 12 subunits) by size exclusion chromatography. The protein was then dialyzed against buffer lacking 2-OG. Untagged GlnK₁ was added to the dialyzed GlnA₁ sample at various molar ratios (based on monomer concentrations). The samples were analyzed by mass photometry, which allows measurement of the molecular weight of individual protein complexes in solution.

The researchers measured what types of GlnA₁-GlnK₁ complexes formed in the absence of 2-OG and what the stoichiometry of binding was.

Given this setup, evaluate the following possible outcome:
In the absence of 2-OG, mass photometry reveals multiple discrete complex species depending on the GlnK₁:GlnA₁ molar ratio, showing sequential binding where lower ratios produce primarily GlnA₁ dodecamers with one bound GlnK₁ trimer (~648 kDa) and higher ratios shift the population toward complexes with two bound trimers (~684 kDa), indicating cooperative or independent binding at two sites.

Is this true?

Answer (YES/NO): NO